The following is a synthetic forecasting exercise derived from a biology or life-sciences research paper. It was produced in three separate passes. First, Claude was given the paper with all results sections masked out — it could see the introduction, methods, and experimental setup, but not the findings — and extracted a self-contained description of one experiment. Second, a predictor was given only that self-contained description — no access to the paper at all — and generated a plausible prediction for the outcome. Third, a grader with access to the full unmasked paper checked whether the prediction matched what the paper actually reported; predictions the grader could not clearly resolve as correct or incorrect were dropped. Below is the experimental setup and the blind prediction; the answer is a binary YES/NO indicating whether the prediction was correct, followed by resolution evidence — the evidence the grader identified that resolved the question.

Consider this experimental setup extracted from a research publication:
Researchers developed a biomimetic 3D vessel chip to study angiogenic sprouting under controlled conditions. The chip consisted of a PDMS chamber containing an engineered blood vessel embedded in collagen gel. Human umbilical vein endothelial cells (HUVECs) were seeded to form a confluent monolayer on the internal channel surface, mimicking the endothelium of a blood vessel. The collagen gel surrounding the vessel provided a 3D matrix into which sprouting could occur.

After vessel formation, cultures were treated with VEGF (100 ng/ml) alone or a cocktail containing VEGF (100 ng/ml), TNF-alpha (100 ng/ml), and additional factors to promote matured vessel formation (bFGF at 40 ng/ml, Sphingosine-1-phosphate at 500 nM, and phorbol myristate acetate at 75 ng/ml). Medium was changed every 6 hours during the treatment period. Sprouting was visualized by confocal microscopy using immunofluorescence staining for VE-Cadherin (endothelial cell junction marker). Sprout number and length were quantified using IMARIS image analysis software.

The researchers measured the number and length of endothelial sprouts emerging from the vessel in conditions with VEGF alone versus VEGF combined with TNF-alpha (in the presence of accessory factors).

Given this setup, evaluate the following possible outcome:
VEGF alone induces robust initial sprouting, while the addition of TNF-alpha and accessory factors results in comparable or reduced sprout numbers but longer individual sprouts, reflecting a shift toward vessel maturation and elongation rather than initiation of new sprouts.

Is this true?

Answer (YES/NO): NO